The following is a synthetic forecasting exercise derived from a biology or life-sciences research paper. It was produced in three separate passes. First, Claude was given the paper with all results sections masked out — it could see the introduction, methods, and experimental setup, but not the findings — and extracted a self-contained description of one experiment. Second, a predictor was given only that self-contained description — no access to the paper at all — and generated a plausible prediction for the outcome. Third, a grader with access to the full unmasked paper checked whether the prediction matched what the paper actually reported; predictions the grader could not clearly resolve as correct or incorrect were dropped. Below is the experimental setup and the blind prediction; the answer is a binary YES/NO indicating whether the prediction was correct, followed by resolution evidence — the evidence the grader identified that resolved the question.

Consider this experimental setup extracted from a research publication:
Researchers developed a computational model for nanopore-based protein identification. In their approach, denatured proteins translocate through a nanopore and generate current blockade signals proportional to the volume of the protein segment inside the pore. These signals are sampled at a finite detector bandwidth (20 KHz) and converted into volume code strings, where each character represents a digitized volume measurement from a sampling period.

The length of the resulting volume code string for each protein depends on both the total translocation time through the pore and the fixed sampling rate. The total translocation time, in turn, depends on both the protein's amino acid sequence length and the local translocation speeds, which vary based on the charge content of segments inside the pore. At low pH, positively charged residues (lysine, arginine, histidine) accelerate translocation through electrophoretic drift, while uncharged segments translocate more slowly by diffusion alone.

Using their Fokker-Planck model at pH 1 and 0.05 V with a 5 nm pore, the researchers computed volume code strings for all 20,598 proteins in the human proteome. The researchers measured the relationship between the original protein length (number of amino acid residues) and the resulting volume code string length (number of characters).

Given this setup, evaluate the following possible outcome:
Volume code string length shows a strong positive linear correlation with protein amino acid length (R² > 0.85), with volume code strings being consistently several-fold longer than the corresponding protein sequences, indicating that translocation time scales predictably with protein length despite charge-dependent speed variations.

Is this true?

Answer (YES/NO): NO